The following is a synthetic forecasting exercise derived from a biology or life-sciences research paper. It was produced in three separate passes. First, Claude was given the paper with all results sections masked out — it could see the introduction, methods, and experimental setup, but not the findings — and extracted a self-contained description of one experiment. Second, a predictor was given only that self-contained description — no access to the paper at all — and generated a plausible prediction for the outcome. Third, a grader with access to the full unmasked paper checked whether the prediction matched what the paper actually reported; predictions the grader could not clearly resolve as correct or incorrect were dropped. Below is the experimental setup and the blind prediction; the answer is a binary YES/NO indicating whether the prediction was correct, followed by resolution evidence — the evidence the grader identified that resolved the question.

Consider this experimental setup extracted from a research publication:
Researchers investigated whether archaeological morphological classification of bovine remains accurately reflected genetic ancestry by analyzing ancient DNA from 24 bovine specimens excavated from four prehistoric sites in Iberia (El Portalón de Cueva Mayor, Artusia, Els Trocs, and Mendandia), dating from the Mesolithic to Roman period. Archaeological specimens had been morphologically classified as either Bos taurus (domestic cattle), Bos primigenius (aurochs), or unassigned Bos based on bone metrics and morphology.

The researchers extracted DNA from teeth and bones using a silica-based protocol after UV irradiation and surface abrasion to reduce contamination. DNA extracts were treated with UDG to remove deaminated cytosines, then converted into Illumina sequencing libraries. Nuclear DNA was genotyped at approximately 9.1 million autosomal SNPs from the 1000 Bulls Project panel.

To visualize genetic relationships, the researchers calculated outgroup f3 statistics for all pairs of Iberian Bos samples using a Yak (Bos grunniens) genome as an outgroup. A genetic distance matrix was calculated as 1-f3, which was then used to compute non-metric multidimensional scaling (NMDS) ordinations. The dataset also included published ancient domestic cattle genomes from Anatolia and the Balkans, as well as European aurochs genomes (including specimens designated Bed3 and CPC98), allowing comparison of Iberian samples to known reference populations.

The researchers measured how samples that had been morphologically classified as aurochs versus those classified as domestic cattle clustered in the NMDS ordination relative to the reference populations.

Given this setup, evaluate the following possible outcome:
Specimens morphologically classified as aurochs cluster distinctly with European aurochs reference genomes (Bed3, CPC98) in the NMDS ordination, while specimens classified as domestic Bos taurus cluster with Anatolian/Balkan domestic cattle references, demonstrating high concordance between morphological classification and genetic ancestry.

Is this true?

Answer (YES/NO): NO